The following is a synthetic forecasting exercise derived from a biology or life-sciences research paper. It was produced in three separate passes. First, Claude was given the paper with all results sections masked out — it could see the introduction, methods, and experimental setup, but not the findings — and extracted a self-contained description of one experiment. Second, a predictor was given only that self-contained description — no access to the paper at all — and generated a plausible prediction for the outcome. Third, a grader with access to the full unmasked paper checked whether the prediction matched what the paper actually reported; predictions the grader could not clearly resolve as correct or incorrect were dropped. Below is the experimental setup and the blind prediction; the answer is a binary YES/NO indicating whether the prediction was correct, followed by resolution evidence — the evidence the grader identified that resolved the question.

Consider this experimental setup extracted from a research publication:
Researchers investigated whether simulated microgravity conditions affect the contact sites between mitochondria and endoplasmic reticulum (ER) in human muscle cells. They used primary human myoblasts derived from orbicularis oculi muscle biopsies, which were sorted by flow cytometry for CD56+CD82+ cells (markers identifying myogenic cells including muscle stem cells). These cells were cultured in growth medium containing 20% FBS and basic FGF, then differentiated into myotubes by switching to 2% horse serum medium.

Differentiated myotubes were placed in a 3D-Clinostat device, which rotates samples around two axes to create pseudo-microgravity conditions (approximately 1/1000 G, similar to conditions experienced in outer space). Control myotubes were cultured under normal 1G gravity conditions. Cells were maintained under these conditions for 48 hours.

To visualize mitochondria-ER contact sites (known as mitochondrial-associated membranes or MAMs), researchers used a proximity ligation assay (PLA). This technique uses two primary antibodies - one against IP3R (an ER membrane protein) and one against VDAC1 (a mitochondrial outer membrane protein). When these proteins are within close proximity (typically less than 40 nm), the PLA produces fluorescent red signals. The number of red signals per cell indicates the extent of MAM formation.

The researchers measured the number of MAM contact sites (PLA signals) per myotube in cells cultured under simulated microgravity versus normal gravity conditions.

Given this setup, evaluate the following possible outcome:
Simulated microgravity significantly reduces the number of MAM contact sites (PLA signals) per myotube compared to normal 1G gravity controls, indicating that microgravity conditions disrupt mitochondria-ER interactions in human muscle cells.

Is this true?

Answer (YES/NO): YES